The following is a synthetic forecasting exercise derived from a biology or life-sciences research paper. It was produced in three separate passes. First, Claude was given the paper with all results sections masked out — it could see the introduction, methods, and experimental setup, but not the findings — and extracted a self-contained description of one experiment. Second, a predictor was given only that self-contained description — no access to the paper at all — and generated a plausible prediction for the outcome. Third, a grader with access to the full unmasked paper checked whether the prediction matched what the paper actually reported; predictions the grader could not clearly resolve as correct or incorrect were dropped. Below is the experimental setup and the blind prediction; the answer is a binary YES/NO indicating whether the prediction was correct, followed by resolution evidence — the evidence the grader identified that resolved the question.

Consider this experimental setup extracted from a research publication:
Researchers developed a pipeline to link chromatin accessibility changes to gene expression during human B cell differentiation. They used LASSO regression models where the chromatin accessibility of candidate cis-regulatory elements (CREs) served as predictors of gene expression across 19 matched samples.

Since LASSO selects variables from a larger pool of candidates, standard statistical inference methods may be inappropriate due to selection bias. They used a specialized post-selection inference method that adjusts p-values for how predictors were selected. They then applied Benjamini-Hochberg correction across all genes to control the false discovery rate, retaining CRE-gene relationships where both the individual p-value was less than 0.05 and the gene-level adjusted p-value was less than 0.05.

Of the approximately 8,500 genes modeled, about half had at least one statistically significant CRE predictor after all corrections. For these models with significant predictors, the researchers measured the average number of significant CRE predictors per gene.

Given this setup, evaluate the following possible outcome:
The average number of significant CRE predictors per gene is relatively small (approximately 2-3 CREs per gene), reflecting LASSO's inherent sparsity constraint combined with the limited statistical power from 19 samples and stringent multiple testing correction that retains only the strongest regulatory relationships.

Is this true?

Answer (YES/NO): YES